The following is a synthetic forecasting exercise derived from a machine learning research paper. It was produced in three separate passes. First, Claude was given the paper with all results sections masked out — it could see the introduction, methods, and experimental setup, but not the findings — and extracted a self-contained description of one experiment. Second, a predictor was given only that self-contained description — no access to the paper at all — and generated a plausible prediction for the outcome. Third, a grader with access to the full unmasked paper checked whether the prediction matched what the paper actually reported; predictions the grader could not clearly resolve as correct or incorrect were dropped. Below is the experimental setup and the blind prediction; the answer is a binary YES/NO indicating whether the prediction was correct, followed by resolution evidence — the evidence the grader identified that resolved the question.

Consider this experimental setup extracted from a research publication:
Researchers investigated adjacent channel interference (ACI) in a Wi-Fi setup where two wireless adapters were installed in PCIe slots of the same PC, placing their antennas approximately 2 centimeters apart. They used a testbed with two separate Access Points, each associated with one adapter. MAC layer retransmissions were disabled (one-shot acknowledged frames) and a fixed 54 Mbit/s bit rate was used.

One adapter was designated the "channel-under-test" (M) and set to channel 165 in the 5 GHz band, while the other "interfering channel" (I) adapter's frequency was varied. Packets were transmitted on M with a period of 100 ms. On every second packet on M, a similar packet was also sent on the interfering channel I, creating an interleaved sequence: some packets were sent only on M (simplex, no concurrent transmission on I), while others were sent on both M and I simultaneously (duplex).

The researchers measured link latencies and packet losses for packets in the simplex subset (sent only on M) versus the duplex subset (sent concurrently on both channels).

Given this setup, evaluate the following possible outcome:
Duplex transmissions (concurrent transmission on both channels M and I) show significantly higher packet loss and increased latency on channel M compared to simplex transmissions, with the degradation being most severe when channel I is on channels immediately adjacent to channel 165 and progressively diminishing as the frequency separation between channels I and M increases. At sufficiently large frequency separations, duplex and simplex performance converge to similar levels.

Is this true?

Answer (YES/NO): YES